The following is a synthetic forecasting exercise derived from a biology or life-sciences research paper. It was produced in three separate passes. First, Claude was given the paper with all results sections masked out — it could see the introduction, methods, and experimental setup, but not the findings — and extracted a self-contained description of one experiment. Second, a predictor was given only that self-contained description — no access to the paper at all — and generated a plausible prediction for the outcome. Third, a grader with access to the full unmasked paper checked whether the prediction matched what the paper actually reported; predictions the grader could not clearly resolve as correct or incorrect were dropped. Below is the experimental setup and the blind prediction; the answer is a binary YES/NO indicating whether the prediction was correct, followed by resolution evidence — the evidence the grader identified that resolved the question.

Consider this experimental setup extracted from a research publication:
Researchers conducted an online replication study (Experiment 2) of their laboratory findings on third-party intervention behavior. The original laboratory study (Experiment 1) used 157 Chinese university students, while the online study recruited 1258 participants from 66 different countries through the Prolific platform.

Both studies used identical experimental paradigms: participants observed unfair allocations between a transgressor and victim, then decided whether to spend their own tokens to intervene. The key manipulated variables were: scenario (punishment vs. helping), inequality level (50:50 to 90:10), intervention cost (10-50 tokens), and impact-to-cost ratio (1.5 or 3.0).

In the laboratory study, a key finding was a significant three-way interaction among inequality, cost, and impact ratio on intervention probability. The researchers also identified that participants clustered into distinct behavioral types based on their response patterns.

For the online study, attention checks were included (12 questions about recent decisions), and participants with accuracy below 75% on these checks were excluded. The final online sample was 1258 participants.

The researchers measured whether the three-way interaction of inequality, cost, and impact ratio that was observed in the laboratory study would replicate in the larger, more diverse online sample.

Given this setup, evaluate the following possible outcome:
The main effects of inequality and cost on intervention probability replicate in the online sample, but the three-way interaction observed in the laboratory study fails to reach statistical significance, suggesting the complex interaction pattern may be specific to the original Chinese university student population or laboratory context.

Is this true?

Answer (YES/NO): NO